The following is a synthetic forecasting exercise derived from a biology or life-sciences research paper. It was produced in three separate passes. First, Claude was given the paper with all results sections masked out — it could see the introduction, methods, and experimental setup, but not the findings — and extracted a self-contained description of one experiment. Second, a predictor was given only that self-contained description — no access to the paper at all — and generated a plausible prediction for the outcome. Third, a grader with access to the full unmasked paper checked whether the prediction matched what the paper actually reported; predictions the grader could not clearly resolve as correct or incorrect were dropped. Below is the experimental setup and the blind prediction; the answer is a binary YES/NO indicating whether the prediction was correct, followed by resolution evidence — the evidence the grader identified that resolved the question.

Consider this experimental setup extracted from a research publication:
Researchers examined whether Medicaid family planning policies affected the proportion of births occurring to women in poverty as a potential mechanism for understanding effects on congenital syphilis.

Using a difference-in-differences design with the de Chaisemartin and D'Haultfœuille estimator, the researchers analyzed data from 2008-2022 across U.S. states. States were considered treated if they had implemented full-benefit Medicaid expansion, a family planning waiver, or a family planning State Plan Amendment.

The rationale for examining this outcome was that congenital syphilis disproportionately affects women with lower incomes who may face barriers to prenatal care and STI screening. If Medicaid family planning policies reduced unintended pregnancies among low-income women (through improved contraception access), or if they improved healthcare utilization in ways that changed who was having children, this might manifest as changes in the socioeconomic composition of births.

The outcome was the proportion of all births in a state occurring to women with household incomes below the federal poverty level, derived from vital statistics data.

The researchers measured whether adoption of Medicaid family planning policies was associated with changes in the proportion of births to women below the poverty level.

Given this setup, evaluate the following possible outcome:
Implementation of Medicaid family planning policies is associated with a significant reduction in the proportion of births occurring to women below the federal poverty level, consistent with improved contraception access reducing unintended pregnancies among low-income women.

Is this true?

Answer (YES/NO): NO